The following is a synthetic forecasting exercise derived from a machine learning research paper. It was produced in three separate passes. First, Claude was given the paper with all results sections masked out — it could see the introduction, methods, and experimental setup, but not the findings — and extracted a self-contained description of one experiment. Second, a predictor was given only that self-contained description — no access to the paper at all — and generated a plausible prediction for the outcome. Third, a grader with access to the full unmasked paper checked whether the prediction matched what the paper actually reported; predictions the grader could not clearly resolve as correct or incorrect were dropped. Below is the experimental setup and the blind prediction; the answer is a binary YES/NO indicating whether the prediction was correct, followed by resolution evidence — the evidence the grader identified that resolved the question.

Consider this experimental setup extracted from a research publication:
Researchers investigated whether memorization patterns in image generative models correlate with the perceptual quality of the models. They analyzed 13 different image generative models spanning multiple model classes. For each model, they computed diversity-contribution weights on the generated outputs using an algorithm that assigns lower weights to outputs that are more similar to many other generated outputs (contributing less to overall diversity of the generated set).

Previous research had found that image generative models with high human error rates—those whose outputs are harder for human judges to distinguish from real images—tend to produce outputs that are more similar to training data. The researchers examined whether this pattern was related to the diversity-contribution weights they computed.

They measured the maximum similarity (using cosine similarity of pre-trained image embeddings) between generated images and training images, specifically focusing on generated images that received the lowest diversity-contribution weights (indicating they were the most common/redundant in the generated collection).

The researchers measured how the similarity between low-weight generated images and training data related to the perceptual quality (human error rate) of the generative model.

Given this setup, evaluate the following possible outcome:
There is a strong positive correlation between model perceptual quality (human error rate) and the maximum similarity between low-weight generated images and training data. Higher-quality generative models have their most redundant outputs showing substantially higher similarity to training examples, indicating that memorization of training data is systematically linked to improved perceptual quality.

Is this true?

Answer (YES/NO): YES